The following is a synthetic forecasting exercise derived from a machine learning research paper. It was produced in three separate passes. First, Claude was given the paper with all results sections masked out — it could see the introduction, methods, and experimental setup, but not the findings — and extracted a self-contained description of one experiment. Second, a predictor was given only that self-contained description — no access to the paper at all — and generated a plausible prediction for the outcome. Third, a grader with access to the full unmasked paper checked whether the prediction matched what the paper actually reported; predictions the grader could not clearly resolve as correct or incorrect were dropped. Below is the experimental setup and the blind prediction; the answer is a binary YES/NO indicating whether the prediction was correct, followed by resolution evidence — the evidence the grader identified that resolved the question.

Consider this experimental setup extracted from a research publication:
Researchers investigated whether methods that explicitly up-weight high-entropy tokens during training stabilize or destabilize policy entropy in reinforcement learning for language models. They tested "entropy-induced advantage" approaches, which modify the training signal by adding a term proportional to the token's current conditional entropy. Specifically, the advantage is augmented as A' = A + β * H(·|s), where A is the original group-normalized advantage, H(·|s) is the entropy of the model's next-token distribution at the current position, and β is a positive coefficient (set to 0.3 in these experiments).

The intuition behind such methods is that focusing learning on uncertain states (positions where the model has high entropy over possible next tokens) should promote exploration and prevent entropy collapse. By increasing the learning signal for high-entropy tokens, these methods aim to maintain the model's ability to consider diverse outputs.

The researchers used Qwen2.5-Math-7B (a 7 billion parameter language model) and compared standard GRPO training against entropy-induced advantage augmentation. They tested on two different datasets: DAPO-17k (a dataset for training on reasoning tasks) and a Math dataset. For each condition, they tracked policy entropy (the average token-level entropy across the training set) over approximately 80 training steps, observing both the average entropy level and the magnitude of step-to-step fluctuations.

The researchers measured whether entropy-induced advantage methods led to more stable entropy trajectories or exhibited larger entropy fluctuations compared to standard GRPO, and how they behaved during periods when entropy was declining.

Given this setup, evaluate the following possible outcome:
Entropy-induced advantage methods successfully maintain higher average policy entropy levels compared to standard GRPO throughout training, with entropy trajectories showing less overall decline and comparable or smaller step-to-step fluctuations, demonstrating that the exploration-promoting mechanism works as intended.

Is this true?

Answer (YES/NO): NO